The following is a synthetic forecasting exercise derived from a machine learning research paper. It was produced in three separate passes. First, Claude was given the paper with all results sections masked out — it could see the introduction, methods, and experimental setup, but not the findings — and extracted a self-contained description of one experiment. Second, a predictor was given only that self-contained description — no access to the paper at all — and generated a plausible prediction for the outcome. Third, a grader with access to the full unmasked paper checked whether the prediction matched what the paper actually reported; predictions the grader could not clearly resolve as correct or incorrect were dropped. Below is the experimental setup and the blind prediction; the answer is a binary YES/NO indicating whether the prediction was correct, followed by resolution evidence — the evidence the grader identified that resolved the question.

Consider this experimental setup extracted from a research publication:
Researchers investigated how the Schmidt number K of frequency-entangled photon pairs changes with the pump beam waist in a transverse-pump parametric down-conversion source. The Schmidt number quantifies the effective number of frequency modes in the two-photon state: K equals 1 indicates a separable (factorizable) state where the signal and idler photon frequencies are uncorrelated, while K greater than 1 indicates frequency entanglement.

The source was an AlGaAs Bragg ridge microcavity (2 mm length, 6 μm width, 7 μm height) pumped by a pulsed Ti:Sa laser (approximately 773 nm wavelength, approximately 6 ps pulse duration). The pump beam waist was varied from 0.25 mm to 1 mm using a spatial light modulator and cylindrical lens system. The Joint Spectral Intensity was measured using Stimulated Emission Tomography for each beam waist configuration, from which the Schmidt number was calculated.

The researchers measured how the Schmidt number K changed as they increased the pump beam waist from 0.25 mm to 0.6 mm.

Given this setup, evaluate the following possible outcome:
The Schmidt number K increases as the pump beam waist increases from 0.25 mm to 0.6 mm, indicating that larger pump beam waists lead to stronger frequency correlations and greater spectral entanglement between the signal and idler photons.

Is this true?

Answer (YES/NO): NO